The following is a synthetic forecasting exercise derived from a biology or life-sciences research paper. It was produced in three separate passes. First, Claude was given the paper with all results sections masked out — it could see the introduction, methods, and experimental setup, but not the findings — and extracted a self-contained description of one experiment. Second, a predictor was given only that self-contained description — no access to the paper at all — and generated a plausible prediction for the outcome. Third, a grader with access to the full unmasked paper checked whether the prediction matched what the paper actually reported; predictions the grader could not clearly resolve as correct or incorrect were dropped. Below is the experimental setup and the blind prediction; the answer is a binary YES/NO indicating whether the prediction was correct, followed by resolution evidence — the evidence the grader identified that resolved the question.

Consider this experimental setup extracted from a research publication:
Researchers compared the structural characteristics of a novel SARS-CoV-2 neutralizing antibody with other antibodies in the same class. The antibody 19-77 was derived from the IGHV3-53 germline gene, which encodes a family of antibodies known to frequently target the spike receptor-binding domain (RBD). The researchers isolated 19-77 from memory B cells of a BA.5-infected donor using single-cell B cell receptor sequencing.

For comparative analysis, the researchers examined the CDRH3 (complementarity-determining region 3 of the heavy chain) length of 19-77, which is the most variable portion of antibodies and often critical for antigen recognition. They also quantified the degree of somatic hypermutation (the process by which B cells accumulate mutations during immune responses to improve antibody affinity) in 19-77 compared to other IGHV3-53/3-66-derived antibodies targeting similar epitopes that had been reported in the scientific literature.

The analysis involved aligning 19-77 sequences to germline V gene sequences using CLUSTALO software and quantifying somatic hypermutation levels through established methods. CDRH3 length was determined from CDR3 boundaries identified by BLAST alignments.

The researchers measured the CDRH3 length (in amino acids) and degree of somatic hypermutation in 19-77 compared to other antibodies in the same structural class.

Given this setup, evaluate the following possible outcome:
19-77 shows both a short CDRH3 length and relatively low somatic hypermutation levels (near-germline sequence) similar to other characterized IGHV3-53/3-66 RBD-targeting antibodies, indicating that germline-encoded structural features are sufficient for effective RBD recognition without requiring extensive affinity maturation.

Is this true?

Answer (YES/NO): NO